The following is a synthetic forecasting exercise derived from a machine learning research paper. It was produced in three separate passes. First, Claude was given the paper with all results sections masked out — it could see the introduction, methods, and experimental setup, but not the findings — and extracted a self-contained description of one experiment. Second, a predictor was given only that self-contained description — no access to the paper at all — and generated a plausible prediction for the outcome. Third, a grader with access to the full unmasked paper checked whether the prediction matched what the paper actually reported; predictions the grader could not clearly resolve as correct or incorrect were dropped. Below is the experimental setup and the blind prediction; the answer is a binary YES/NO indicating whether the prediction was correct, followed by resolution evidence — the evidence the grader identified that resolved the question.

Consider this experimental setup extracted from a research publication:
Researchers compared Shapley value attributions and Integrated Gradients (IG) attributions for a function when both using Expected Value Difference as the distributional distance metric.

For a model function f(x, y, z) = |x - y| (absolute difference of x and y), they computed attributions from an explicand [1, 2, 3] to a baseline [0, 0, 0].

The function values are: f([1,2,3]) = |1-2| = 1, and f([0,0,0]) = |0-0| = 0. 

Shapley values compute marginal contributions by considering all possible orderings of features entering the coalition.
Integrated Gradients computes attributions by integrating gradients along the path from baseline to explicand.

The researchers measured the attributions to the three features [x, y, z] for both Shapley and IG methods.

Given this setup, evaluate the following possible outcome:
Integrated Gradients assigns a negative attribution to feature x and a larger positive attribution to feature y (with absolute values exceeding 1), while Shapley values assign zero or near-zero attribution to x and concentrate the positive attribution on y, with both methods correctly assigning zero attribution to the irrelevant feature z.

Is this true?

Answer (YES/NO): YES